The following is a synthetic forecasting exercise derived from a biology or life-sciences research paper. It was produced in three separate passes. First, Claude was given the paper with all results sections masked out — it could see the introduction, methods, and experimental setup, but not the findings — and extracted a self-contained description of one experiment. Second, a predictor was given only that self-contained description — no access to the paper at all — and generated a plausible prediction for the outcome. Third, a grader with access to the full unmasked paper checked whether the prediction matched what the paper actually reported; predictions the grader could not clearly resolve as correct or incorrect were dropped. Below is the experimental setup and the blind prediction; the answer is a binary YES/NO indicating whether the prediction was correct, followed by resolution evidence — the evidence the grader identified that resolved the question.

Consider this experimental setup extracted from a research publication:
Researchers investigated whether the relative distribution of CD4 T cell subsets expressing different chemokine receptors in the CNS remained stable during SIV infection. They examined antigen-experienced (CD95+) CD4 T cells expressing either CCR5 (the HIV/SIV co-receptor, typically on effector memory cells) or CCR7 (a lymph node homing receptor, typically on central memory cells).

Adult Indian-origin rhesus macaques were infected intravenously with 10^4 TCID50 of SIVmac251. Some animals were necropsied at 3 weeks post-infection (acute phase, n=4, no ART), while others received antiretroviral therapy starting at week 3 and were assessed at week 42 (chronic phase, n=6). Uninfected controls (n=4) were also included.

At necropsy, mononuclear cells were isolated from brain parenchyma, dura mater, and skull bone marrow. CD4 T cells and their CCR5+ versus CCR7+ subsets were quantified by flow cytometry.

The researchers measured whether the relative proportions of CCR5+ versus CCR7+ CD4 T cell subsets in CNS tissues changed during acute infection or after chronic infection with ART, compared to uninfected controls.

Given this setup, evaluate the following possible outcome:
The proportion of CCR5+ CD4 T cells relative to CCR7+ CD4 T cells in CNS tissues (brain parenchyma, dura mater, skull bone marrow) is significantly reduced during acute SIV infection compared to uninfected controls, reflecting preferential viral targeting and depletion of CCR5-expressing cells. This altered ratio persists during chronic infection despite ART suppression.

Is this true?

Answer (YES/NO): NO